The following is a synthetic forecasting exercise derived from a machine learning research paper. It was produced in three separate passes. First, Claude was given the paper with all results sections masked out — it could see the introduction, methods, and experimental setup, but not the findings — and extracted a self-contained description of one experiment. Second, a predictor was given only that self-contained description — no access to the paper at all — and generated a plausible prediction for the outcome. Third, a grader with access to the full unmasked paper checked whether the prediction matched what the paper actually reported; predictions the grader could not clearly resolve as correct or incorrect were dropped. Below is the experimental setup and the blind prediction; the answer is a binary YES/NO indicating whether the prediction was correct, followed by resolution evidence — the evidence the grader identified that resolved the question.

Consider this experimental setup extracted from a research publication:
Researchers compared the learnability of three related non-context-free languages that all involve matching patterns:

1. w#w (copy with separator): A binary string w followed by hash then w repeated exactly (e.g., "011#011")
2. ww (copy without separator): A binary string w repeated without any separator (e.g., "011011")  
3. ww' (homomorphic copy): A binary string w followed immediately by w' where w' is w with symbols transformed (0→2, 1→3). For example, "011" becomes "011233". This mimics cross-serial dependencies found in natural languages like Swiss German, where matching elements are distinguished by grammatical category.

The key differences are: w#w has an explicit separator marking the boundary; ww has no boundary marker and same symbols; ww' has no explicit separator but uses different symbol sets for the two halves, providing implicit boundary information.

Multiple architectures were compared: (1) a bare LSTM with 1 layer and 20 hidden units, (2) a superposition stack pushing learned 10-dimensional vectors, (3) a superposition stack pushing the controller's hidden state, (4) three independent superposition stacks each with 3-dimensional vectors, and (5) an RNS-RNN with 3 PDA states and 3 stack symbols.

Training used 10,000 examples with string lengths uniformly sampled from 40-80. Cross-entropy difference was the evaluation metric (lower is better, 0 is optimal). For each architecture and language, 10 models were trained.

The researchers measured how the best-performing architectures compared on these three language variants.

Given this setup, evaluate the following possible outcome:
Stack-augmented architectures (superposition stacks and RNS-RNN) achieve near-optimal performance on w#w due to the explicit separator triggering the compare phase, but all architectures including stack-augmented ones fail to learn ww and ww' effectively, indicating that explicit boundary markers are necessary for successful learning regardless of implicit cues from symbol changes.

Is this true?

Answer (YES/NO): NO